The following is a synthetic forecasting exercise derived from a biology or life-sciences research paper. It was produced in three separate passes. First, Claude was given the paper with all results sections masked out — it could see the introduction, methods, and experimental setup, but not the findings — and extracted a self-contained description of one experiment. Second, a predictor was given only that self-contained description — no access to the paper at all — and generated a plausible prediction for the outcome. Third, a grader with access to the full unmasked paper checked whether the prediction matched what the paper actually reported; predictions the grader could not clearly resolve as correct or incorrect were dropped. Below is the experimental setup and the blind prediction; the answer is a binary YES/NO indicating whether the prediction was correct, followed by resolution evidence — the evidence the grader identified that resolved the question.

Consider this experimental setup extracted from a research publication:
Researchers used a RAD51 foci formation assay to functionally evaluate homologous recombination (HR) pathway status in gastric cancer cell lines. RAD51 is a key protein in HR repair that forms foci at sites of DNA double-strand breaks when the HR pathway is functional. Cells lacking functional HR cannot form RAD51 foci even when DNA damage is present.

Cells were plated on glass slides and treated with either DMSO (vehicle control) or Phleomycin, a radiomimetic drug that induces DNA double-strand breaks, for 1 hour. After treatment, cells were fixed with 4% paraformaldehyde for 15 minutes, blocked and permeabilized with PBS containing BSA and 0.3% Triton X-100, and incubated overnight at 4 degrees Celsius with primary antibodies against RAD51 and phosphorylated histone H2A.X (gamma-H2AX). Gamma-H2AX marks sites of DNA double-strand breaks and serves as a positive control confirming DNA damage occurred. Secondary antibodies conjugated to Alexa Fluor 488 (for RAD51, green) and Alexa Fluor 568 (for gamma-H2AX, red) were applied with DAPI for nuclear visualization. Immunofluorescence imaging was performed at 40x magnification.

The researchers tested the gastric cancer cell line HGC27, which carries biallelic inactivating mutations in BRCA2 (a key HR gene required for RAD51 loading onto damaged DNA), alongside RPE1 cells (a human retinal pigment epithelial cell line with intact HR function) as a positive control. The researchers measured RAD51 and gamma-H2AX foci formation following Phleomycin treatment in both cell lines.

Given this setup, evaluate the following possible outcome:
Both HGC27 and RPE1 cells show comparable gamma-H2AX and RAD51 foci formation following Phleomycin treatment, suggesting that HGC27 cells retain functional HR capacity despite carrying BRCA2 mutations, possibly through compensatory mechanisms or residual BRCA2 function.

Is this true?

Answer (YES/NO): NO